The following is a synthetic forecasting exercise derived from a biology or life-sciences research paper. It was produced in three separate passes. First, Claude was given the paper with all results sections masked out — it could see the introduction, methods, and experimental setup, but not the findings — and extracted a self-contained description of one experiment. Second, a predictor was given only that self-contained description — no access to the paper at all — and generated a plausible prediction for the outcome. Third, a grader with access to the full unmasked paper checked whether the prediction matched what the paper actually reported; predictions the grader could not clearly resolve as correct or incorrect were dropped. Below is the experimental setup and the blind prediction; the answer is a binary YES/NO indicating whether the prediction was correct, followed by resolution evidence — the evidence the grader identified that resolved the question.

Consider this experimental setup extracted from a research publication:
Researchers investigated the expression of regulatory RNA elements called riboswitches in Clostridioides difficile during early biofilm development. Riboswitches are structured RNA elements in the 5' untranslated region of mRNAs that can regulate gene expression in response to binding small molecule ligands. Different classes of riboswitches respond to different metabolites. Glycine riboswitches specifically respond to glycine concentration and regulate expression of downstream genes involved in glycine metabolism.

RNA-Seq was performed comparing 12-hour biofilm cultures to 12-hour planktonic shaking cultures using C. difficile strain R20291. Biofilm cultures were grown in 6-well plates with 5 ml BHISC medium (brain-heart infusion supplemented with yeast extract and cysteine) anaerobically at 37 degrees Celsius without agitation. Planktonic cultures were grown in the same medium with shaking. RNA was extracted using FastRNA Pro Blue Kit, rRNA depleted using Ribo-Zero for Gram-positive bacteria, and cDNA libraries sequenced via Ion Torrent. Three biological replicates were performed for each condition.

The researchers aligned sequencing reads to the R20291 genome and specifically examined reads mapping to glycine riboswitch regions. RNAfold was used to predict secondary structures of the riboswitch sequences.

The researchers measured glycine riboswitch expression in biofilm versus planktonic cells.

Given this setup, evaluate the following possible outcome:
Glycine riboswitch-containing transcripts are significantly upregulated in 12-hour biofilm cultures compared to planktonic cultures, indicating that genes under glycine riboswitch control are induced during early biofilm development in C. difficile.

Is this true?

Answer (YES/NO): YES